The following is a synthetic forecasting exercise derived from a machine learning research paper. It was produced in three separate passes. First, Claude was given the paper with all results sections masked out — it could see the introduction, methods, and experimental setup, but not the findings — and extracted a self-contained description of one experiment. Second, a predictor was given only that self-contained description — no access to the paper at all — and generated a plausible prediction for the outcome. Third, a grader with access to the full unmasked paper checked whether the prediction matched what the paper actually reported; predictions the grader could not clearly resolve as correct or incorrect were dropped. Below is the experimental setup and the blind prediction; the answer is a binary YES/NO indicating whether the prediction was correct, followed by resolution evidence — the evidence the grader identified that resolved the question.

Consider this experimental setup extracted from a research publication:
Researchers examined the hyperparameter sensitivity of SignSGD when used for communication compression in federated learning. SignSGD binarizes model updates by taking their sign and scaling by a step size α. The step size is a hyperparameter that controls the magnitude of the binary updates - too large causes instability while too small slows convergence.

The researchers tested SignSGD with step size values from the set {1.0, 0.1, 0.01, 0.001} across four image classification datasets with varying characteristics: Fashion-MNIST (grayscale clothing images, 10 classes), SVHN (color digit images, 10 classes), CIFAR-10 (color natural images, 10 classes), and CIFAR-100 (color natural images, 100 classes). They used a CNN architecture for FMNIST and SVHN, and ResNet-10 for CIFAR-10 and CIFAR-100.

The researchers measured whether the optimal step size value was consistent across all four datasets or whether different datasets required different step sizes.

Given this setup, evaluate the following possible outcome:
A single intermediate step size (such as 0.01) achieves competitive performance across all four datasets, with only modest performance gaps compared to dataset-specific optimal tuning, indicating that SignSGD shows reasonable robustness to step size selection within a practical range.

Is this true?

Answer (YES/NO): NO